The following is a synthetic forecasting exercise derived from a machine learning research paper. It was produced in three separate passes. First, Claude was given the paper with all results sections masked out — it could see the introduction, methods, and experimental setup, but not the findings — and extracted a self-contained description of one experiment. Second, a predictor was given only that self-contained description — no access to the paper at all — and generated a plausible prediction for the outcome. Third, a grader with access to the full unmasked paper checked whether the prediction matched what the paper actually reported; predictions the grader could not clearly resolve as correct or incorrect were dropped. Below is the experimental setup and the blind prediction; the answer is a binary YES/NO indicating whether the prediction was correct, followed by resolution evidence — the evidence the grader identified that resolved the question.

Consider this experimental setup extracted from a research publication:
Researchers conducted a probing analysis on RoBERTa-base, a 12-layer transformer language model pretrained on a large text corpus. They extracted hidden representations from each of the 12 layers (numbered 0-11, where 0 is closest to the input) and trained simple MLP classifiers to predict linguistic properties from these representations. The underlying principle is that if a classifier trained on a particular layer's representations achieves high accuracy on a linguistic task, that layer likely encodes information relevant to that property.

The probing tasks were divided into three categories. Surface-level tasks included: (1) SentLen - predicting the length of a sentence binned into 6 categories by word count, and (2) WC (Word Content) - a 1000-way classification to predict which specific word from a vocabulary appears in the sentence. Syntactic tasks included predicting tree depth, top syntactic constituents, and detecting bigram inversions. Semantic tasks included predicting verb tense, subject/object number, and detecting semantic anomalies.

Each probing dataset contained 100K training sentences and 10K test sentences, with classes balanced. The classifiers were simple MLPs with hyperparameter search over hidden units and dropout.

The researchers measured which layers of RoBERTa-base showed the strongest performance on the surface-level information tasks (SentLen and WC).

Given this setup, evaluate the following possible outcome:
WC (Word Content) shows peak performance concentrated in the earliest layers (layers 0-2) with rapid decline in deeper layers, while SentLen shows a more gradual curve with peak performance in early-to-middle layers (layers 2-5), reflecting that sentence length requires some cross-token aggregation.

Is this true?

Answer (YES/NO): NO